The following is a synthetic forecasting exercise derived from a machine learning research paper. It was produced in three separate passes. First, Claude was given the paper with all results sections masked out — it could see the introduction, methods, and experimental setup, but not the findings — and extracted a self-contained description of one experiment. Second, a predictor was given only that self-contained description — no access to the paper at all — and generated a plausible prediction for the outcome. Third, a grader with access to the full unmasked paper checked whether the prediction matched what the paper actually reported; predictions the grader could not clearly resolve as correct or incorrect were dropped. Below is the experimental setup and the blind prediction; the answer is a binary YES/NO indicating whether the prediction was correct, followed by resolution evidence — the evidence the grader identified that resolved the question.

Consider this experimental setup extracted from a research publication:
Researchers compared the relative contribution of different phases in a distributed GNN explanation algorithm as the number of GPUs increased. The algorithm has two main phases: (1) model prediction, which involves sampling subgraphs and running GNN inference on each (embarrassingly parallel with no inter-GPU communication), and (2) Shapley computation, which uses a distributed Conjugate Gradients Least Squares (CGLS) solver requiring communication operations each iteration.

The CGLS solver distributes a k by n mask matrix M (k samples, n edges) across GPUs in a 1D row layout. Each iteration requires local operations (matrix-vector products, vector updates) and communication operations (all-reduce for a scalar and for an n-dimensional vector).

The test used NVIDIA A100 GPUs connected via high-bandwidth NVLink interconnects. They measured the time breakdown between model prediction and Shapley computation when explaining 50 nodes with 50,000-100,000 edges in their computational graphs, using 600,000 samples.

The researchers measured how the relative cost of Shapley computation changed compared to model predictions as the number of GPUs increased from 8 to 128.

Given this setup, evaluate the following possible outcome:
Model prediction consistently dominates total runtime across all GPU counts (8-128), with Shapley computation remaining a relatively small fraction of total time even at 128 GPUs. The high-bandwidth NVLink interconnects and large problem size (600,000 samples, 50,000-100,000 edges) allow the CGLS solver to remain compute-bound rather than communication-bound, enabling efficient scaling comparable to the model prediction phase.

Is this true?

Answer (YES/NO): NO